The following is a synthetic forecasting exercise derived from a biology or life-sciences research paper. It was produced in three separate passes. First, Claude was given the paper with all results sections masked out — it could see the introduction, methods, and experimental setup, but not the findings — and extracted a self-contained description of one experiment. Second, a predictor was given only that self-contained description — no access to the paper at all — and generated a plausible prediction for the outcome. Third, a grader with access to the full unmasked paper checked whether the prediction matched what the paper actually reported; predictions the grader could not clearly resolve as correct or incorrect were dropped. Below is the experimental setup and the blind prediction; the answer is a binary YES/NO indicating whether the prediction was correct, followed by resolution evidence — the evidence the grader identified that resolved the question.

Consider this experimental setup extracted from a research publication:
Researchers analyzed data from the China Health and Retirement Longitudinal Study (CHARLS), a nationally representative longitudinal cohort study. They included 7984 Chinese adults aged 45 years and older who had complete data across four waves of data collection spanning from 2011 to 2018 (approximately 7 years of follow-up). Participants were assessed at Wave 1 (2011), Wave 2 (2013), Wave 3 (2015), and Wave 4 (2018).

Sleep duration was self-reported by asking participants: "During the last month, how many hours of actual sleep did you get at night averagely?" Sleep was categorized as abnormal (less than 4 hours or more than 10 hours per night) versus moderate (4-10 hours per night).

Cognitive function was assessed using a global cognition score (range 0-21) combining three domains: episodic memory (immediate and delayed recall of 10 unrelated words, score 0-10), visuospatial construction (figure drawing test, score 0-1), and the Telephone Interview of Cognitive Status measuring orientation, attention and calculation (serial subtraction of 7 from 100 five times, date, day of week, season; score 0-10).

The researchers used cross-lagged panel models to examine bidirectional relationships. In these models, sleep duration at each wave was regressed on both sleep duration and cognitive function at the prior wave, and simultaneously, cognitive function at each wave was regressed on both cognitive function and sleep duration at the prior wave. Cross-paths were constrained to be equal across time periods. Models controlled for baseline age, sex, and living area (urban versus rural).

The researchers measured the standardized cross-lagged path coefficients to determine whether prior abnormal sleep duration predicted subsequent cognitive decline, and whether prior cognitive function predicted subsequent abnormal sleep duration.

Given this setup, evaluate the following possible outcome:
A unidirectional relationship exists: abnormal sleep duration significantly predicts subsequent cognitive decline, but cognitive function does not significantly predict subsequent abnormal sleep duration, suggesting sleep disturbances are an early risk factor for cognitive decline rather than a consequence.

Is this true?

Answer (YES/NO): NO